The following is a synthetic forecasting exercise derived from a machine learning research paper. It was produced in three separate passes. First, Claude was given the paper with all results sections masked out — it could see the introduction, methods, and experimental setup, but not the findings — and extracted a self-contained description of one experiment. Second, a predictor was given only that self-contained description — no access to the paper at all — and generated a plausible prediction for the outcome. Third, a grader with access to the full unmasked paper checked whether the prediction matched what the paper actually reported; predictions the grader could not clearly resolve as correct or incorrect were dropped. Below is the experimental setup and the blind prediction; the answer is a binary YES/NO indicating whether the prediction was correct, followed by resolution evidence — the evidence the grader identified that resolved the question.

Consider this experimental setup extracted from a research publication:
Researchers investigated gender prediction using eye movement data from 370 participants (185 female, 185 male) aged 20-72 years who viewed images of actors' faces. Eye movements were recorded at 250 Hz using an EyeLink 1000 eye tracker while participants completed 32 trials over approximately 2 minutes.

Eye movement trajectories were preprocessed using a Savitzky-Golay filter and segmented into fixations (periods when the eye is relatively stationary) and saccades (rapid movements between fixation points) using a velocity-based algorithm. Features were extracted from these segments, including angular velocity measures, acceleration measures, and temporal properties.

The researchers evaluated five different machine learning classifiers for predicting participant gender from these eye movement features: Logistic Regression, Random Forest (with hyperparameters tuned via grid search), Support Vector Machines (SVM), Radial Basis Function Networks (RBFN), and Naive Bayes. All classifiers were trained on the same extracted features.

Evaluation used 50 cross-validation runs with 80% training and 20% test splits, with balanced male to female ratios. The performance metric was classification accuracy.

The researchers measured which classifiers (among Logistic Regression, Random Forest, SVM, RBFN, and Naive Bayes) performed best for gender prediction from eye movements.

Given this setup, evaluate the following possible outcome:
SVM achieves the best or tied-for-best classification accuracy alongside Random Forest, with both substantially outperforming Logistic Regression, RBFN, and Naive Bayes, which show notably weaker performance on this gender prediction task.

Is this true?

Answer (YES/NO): NO